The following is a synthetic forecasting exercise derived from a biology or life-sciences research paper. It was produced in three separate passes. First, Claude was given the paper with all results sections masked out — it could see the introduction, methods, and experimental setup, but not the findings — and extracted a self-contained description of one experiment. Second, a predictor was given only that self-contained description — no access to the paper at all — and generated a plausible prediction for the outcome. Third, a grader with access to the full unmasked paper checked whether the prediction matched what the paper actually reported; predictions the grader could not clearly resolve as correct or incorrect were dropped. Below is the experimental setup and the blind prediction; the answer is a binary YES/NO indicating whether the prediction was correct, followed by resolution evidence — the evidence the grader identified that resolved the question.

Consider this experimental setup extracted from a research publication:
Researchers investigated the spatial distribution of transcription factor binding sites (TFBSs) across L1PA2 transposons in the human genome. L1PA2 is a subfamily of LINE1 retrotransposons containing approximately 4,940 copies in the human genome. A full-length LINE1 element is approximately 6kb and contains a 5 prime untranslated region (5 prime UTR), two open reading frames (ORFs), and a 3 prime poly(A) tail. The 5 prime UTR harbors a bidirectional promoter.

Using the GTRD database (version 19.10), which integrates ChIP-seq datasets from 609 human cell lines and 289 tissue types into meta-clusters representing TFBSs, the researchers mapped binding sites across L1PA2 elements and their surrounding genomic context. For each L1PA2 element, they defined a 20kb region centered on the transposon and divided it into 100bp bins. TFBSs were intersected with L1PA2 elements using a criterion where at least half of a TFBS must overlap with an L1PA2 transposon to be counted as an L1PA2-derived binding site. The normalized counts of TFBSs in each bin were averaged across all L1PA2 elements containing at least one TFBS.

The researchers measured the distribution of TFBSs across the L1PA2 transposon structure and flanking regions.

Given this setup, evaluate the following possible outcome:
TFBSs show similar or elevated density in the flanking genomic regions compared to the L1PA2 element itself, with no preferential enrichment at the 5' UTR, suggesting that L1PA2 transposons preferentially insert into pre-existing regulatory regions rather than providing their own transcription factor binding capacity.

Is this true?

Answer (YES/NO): NO